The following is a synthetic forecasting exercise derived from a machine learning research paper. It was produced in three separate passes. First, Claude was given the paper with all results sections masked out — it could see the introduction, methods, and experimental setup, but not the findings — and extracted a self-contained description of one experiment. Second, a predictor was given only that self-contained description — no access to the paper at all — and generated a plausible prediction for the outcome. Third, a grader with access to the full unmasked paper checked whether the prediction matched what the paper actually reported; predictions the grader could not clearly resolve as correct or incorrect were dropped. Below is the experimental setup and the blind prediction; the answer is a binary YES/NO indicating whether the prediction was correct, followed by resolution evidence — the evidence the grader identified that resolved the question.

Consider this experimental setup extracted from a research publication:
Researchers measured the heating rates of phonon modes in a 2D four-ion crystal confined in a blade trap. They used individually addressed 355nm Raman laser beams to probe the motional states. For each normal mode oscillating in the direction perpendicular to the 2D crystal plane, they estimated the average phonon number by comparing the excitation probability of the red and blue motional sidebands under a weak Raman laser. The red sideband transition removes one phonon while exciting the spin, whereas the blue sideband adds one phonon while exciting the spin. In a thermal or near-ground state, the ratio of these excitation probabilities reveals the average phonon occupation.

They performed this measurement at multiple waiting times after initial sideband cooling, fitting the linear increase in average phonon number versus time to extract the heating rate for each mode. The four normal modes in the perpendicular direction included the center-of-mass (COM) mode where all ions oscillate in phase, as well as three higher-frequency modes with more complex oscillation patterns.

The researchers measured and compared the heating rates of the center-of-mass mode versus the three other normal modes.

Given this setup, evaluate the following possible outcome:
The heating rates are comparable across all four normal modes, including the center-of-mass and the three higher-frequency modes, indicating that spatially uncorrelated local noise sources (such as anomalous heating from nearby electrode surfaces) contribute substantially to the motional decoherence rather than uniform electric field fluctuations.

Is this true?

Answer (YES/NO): NO